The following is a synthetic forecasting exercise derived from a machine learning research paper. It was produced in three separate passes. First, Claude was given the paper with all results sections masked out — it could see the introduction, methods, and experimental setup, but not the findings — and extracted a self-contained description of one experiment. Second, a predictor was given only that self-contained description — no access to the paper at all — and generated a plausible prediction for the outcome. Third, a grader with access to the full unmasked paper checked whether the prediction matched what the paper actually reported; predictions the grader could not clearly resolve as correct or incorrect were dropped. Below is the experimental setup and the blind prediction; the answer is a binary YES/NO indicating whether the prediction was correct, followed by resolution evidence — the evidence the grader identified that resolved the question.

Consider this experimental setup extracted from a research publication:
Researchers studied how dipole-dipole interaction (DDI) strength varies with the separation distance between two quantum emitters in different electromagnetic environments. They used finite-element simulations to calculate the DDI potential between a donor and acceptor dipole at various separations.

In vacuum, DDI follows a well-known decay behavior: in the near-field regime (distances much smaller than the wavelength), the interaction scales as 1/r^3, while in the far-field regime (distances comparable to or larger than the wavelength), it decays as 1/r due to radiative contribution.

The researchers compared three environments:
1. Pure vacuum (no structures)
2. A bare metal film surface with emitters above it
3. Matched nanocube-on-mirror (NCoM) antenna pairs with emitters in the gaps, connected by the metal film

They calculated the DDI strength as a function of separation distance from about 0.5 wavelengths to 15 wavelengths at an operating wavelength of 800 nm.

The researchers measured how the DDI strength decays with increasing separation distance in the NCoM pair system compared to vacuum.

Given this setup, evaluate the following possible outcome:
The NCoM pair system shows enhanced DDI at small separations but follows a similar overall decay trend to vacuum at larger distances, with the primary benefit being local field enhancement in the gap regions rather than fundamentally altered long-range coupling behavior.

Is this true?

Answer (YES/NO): NO